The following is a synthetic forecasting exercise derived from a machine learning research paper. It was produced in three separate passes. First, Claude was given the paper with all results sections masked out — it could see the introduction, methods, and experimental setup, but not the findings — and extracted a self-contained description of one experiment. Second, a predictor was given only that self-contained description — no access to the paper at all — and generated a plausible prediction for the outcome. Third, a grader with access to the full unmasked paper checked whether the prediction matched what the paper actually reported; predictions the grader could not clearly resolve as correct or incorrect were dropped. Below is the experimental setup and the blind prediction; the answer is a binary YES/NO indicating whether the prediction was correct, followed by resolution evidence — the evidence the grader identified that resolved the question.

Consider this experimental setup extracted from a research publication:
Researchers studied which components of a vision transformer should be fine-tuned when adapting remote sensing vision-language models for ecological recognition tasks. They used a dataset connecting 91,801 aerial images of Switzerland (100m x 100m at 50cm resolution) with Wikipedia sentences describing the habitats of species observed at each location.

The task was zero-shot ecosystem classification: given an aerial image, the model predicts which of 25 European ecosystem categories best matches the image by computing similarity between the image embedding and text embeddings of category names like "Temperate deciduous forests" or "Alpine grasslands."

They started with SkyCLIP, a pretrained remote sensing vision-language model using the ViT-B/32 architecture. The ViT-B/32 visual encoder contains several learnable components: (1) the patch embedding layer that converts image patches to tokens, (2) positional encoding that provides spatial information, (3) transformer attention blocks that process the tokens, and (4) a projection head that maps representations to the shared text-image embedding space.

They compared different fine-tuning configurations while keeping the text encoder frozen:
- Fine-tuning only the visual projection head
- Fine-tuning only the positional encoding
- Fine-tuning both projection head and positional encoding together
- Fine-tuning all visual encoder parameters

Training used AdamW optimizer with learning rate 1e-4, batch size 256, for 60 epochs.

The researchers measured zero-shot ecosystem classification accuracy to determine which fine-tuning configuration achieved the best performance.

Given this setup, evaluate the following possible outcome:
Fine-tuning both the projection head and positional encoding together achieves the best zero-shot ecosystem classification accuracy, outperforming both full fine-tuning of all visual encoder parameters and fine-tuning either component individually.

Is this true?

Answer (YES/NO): YES